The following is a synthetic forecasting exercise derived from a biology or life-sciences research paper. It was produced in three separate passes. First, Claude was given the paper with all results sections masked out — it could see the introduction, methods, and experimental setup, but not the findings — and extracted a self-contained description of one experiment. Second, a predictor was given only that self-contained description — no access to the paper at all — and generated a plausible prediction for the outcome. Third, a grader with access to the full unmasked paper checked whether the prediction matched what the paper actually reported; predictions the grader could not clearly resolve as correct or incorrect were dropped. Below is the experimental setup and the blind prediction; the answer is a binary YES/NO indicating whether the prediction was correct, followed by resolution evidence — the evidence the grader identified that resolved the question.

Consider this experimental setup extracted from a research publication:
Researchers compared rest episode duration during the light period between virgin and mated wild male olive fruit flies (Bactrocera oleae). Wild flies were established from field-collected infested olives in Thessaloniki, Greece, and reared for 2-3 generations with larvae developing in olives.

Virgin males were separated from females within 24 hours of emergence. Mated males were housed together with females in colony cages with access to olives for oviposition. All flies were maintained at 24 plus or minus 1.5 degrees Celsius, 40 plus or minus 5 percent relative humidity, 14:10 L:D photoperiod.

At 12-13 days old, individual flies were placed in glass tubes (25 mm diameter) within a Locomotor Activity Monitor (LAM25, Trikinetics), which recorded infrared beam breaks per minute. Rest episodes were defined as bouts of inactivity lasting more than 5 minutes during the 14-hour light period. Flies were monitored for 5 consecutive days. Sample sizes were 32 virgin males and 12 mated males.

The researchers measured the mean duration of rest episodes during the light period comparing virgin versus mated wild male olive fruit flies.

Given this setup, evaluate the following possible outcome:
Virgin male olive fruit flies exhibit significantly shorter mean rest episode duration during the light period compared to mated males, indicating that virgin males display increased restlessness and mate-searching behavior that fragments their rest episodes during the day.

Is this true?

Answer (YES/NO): YES